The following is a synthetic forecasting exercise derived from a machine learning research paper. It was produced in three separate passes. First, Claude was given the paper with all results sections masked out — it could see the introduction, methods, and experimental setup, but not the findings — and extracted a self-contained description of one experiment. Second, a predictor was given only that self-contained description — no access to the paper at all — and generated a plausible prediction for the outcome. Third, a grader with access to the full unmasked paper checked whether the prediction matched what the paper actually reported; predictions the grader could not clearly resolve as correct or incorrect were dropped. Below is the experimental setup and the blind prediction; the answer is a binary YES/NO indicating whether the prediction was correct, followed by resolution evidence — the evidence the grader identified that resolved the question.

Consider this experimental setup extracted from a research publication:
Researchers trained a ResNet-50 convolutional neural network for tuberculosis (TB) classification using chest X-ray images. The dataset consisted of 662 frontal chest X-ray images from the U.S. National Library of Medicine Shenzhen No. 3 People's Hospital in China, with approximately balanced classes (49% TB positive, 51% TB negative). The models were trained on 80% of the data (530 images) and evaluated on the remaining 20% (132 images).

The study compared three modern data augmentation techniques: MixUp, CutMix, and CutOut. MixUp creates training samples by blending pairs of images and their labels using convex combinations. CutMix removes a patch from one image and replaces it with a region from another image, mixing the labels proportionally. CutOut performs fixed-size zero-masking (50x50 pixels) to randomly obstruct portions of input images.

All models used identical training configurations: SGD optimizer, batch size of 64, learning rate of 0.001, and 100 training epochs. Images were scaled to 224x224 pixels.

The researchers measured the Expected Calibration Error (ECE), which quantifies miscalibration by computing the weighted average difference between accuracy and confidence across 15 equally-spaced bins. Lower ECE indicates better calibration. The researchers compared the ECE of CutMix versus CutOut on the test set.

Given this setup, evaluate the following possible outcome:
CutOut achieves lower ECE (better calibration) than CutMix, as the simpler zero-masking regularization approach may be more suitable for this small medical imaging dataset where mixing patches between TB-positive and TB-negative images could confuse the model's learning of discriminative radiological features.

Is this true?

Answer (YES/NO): NO